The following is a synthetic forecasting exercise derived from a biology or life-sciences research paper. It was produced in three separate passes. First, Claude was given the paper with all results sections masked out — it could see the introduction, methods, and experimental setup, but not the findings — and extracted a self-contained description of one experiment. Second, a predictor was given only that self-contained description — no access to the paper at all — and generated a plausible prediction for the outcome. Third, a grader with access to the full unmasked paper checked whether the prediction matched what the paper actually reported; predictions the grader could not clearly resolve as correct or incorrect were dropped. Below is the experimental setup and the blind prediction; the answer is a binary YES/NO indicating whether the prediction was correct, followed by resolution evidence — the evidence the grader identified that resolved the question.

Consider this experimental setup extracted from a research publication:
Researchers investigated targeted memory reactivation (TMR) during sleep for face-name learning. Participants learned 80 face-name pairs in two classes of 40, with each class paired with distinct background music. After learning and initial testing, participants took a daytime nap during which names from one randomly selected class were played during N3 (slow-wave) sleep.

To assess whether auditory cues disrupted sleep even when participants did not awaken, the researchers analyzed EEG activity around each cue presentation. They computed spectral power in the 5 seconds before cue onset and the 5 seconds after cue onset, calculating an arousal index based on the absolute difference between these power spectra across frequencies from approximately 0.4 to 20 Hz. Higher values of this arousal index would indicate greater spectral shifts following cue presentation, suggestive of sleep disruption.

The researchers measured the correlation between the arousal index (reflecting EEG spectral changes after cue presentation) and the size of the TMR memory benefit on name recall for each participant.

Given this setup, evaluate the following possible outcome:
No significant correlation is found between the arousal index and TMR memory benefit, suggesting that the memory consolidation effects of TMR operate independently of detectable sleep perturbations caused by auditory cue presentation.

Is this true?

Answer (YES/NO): NO